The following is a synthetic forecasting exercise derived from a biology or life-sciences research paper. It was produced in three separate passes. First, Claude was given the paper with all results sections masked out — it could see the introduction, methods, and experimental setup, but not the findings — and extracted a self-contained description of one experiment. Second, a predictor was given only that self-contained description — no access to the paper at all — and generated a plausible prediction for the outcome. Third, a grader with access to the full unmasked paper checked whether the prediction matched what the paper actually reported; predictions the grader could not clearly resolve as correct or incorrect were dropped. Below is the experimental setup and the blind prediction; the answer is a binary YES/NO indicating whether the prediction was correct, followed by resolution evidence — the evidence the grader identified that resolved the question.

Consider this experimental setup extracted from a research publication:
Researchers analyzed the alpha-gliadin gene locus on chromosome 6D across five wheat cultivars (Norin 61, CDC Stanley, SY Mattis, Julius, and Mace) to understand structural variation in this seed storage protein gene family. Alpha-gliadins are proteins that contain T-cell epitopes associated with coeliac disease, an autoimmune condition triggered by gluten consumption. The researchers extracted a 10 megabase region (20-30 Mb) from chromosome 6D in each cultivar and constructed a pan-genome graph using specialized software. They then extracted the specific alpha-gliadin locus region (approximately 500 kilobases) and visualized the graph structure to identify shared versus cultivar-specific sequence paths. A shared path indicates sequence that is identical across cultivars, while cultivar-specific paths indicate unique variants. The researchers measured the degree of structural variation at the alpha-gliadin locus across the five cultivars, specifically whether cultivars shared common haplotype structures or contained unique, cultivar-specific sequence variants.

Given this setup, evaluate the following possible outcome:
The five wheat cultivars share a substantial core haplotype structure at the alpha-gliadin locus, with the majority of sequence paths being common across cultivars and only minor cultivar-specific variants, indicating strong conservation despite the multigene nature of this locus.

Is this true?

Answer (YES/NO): NO